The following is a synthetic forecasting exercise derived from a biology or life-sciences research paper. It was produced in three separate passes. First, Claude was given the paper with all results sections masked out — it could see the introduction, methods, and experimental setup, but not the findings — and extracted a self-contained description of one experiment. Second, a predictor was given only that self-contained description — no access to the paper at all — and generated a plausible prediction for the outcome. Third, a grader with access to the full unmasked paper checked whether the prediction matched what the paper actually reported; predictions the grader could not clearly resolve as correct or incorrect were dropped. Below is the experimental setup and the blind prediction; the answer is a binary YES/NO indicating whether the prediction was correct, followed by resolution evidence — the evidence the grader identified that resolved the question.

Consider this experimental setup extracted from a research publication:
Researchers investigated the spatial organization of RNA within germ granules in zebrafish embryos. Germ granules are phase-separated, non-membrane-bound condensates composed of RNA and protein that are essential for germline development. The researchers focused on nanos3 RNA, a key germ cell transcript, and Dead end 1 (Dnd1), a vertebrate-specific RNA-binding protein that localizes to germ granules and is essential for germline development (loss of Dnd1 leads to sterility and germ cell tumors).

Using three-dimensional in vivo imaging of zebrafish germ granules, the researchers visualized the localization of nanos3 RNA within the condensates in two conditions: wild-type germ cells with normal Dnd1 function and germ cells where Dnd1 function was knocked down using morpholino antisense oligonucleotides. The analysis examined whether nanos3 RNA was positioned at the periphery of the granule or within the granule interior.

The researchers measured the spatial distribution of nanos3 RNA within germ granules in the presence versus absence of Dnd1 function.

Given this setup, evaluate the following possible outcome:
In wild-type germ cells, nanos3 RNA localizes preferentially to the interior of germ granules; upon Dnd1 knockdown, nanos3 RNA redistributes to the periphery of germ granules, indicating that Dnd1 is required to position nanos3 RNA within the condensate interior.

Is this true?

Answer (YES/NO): NO